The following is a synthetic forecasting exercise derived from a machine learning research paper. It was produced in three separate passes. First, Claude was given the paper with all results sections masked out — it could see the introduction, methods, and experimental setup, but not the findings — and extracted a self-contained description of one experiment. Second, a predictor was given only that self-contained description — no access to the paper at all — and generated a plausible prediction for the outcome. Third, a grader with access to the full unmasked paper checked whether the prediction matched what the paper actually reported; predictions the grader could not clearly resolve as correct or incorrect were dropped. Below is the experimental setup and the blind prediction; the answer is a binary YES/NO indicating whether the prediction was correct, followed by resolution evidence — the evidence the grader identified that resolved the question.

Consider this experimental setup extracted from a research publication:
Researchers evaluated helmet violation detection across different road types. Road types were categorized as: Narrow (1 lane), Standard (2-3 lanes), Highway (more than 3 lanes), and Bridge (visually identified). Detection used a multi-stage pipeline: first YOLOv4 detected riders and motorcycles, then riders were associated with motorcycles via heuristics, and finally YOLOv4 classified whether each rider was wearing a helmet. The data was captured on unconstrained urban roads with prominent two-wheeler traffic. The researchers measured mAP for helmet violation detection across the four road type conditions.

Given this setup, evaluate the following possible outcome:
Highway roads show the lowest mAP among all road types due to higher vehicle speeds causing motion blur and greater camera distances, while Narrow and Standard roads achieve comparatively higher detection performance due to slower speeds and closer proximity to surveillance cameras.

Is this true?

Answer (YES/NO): NO